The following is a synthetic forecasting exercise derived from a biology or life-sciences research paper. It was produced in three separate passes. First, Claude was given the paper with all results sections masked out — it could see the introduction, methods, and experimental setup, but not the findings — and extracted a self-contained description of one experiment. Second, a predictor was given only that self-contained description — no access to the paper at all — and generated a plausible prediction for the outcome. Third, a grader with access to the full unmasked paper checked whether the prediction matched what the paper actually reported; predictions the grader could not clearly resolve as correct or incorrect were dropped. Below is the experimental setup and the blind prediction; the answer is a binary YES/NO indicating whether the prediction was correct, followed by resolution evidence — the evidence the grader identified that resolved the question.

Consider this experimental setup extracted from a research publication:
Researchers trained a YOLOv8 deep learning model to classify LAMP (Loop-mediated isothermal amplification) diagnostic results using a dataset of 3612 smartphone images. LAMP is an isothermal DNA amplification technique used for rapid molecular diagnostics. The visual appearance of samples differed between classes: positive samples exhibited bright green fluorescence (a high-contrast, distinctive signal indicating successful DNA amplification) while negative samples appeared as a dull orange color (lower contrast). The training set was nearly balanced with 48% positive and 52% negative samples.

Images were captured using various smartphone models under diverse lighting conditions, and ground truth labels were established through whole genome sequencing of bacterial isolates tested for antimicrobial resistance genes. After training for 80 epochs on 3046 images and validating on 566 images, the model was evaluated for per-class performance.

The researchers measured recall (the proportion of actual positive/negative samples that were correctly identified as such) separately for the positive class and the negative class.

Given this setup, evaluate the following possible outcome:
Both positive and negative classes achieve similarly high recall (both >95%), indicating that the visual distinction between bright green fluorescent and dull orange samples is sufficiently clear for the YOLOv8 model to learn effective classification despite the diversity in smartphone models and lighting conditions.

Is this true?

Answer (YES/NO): NO